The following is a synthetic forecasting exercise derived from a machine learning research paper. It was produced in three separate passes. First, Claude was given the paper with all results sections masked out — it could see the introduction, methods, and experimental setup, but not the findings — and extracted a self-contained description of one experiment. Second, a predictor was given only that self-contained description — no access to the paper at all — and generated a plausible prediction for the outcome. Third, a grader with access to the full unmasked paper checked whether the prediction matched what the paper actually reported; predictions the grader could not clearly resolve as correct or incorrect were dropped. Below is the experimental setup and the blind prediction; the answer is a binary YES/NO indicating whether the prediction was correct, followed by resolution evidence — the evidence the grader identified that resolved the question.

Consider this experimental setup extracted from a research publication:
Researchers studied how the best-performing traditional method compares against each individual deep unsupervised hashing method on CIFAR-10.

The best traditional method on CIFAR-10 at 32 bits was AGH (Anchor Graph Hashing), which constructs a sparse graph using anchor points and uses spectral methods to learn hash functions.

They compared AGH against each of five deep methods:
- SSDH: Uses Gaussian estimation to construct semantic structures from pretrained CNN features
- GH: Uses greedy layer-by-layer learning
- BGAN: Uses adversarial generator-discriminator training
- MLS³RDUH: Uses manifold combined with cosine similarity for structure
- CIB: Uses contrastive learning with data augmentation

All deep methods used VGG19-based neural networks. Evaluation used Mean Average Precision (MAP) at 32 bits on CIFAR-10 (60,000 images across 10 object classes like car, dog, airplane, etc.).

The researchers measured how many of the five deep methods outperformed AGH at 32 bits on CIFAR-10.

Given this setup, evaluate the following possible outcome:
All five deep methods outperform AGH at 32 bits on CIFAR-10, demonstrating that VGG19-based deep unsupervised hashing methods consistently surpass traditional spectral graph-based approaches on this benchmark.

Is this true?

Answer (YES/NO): NO